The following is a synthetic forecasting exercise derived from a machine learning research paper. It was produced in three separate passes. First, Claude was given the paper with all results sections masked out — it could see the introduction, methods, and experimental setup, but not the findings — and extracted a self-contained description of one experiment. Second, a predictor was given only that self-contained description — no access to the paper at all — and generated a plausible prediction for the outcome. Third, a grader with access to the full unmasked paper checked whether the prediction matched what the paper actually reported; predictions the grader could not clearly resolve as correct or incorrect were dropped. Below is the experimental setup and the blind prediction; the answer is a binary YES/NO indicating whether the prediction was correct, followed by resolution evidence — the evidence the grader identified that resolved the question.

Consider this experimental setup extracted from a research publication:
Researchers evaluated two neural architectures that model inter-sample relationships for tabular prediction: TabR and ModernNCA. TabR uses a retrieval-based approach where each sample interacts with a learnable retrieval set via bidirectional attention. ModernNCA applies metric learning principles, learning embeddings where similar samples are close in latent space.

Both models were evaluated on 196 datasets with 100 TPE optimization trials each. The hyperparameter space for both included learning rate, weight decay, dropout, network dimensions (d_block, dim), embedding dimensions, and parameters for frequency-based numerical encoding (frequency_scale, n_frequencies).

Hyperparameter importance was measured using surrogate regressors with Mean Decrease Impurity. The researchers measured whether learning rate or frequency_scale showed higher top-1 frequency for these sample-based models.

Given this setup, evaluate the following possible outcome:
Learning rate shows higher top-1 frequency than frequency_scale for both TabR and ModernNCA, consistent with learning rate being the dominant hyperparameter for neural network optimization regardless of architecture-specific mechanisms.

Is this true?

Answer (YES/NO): YES